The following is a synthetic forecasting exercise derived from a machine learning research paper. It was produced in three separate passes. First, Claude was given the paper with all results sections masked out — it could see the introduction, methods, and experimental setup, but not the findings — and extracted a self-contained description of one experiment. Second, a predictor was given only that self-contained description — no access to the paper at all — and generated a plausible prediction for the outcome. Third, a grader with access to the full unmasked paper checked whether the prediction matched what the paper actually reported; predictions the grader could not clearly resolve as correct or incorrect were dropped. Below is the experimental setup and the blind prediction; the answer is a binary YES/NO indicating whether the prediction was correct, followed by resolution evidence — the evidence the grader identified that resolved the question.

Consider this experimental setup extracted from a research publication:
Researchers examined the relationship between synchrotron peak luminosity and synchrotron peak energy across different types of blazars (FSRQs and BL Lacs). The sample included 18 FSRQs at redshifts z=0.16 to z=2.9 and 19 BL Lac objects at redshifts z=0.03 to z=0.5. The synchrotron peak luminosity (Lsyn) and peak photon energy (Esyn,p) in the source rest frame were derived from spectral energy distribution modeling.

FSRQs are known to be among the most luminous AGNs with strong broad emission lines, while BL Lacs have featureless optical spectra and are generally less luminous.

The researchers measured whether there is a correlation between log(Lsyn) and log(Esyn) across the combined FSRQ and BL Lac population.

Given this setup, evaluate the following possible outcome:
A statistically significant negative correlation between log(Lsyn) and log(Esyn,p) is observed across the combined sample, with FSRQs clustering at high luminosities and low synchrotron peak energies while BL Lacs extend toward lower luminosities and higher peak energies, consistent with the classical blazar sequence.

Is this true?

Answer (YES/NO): NO